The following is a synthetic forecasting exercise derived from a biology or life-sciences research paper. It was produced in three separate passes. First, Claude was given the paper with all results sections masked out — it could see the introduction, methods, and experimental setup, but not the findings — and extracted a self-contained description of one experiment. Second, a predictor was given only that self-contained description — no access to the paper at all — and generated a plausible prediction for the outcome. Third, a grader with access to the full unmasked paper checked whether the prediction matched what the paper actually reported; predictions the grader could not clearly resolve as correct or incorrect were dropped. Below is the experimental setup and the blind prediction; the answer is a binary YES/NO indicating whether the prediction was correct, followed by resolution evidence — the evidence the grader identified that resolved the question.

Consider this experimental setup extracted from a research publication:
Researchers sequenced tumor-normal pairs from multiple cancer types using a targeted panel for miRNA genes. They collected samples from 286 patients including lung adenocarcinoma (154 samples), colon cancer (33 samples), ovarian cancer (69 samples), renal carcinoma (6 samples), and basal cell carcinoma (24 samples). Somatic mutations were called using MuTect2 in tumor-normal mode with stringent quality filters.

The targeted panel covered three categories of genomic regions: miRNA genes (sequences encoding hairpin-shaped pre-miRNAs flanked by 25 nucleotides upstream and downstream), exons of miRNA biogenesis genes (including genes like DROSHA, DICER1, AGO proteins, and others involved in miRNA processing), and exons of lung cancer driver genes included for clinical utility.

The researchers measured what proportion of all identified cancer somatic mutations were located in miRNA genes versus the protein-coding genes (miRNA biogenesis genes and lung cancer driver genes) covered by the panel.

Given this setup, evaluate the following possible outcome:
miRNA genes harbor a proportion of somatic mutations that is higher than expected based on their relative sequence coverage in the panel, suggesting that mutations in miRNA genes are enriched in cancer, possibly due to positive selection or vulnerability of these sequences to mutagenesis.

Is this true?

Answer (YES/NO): NO